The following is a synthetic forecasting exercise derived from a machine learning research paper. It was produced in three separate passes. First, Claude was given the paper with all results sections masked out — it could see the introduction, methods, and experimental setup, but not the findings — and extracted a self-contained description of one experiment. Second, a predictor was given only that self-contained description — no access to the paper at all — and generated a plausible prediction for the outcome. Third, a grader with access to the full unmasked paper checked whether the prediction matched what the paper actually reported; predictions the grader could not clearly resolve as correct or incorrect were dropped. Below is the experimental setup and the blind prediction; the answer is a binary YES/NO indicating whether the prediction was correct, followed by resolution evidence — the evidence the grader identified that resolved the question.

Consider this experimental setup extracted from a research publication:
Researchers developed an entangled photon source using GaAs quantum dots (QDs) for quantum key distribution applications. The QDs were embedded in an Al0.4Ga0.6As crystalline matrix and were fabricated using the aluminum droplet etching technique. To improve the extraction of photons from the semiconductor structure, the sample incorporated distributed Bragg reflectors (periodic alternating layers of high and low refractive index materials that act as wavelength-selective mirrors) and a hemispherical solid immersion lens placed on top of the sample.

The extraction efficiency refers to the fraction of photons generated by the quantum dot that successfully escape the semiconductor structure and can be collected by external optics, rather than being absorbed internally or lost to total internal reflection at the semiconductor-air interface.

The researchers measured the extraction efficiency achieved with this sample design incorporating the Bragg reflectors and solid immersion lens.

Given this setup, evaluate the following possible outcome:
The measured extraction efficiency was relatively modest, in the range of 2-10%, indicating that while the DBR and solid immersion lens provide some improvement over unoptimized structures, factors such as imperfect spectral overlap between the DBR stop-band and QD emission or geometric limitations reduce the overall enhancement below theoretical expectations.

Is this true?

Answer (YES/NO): YES